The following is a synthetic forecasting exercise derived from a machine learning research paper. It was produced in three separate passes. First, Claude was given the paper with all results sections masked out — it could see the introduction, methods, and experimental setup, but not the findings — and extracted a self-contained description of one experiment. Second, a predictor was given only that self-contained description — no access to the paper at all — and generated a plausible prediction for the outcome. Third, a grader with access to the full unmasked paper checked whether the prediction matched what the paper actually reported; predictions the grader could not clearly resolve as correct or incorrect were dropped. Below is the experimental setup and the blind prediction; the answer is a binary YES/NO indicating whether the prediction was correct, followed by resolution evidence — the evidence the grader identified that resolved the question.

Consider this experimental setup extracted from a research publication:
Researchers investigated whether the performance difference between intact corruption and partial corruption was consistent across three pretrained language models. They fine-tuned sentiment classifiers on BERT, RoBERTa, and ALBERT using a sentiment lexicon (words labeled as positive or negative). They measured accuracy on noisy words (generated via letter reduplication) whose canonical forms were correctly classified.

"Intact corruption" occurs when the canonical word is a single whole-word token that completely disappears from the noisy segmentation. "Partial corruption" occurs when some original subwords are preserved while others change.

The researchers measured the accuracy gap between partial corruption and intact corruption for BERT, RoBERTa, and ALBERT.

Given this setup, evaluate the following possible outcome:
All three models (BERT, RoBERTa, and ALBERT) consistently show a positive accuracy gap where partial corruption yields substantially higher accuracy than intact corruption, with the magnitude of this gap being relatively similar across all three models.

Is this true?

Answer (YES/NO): NO